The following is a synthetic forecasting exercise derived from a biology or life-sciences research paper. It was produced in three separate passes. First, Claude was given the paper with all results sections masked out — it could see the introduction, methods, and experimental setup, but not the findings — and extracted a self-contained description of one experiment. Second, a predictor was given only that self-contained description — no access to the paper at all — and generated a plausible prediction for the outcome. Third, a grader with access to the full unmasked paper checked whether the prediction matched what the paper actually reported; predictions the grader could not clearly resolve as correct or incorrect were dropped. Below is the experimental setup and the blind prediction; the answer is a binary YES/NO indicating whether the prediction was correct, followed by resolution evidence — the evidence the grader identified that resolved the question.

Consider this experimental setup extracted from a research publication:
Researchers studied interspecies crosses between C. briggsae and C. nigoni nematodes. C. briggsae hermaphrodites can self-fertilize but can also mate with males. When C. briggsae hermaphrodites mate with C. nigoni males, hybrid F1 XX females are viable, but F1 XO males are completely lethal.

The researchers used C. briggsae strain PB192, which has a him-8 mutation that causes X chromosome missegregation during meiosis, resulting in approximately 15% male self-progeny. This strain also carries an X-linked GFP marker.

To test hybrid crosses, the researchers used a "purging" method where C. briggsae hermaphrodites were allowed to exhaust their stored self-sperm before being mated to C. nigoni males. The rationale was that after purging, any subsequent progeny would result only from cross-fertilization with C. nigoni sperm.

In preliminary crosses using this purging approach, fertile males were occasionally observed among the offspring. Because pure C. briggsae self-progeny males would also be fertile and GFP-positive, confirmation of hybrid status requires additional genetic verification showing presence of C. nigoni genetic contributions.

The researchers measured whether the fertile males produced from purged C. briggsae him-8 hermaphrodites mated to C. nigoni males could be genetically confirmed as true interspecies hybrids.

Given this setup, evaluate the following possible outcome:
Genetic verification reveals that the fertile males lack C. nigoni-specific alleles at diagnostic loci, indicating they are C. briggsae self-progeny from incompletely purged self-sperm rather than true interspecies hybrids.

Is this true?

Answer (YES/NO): YES